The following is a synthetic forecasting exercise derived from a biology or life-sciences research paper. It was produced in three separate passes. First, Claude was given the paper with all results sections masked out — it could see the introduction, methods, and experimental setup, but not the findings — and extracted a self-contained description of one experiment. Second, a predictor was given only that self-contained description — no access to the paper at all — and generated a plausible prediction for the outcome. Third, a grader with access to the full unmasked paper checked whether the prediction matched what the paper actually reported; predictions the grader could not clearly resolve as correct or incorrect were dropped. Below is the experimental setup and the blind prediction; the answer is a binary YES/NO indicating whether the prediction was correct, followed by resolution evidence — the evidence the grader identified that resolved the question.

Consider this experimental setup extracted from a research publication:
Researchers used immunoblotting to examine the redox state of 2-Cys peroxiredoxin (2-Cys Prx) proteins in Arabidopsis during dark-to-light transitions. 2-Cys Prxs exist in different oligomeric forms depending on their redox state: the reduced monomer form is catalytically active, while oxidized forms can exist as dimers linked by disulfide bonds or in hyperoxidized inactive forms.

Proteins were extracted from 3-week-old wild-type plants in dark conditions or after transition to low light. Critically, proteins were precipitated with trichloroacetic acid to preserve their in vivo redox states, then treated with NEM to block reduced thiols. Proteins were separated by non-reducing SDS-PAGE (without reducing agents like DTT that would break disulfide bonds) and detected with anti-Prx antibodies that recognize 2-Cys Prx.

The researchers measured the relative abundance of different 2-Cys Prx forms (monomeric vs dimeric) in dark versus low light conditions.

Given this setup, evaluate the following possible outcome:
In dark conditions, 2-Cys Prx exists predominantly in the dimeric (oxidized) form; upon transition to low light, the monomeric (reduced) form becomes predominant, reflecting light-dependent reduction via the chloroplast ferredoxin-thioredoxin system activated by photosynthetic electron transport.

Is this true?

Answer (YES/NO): YES